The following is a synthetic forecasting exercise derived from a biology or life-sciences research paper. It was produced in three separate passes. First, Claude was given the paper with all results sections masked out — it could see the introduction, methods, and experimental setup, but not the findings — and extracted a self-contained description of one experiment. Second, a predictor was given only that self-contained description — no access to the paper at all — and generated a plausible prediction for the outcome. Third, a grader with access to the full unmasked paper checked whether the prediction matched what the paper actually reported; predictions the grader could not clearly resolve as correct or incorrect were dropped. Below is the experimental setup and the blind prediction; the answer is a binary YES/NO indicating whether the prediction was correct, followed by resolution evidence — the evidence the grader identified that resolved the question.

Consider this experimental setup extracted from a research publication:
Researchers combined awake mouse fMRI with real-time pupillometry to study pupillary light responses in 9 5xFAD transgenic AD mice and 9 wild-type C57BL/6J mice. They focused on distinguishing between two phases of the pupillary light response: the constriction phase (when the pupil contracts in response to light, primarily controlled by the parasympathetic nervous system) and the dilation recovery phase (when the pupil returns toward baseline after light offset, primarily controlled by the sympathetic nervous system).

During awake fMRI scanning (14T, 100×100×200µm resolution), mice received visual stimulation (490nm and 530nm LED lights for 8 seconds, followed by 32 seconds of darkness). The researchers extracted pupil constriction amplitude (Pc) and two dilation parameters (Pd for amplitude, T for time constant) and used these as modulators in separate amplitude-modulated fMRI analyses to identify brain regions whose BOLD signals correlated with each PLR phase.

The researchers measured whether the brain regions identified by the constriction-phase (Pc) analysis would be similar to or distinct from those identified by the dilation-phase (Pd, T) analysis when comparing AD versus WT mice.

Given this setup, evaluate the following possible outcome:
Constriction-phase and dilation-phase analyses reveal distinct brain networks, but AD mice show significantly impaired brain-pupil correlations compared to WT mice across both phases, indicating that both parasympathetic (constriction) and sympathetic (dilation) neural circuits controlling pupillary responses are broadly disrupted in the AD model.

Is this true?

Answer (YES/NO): YES